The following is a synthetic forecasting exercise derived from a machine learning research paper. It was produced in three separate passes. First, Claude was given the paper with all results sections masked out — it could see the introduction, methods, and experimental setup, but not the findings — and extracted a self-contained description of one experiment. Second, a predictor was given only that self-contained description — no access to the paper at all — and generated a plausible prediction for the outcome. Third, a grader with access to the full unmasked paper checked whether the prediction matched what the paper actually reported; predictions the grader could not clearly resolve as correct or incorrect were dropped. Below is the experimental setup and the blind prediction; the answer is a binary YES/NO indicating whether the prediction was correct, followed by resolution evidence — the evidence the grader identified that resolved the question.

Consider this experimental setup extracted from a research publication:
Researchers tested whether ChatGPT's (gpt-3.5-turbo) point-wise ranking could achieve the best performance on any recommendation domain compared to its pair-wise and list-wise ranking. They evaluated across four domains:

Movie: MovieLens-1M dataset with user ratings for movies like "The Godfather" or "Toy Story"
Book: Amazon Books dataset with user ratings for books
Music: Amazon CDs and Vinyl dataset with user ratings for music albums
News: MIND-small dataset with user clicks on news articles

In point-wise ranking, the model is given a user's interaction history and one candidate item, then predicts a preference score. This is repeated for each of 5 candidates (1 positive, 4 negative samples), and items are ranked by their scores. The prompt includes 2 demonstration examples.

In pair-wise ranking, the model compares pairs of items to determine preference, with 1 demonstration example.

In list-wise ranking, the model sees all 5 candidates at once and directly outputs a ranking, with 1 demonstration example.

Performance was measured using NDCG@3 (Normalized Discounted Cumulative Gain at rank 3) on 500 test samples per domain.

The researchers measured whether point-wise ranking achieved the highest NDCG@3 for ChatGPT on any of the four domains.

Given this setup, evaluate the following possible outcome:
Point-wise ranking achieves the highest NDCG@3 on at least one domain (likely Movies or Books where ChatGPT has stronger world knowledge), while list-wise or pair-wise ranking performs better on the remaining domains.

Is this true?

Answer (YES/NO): YES